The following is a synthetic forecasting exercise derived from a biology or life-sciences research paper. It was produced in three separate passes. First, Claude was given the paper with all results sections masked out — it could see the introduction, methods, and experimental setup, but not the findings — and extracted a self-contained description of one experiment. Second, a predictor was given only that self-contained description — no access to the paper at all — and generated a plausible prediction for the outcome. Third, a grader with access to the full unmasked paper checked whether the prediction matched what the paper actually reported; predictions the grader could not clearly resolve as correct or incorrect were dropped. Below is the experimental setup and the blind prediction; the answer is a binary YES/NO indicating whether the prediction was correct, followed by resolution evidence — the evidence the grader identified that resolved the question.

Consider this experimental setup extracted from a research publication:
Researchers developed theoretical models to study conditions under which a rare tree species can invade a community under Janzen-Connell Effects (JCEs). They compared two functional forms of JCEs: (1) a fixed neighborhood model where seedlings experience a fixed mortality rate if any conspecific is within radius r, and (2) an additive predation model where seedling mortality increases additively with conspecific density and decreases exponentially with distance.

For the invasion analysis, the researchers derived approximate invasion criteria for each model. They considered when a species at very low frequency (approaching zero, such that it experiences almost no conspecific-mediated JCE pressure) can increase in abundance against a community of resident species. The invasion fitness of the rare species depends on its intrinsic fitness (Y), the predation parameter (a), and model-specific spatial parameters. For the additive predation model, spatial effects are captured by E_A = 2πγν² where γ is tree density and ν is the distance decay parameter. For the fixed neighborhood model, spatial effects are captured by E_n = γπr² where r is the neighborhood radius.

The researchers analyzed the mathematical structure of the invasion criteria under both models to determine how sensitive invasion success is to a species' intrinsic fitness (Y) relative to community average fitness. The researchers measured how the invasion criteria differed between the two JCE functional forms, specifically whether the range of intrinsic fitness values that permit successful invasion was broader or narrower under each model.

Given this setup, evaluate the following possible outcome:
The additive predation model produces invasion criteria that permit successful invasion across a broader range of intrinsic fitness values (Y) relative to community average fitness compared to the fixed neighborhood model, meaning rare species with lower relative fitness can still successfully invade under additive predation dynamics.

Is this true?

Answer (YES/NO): YES